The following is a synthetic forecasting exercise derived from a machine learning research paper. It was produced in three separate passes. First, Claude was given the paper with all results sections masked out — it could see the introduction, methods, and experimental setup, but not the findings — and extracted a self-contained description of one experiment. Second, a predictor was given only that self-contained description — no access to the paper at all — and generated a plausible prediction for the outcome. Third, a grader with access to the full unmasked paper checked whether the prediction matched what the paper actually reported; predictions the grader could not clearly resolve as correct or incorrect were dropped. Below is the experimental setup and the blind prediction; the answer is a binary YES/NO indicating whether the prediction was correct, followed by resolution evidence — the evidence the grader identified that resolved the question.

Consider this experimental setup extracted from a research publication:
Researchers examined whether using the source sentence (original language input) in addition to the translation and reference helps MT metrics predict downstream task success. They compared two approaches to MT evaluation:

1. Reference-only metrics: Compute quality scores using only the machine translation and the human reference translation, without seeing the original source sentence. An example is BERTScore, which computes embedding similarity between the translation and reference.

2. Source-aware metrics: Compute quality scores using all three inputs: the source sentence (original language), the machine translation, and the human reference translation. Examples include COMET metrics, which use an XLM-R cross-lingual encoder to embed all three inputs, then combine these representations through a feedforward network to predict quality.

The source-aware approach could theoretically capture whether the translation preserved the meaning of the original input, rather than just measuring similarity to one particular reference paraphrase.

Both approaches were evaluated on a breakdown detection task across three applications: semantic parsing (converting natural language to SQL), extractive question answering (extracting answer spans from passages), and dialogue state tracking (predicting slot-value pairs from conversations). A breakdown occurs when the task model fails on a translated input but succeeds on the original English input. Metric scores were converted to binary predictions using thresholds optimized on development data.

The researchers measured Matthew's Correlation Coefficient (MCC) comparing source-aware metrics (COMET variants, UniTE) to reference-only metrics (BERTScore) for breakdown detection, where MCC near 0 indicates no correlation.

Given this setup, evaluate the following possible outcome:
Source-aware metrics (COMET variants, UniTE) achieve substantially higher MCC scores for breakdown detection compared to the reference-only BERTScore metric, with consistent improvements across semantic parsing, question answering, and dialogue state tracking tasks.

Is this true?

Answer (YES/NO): NO